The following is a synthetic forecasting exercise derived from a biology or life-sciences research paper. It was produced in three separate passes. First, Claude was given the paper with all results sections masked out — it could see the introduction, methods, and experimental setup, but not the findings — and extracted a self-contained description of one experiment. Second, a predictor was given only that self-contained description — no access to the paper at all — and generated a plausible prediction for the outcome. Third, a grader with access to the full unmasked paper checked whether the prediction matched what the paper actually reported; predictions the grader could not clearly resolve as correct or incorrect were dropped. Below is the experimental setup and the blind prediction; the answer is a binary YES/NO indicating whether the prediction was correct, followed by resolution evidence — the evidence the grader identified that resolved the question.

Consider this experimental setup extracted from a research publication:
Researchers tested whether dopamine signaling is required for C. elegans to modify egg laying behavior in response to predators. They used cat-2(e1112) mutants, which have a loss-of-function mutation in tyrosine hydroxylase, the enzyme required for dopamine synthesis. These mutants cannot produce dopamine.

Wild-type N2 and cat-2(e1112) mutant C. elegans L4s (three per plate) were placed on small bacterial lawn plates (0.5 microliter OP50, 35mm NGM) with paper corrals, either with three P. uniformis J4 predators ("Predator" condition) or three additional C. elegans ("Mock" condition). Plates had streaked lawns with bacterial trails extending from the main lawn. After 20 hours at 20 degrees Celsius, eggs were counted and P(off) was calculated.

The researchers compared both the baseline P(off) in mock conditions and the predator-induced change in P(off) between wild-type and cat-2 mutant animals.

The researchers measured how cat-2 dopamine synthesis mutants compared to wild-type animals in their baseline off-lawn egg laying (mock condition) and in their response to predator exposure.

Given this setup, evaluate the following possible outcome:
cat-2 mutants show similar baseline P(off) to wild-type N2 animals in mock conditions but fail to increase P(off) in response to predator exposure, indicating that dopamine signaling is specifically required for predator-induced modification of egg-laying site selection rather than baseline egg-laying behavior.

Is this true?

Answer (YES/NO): NO